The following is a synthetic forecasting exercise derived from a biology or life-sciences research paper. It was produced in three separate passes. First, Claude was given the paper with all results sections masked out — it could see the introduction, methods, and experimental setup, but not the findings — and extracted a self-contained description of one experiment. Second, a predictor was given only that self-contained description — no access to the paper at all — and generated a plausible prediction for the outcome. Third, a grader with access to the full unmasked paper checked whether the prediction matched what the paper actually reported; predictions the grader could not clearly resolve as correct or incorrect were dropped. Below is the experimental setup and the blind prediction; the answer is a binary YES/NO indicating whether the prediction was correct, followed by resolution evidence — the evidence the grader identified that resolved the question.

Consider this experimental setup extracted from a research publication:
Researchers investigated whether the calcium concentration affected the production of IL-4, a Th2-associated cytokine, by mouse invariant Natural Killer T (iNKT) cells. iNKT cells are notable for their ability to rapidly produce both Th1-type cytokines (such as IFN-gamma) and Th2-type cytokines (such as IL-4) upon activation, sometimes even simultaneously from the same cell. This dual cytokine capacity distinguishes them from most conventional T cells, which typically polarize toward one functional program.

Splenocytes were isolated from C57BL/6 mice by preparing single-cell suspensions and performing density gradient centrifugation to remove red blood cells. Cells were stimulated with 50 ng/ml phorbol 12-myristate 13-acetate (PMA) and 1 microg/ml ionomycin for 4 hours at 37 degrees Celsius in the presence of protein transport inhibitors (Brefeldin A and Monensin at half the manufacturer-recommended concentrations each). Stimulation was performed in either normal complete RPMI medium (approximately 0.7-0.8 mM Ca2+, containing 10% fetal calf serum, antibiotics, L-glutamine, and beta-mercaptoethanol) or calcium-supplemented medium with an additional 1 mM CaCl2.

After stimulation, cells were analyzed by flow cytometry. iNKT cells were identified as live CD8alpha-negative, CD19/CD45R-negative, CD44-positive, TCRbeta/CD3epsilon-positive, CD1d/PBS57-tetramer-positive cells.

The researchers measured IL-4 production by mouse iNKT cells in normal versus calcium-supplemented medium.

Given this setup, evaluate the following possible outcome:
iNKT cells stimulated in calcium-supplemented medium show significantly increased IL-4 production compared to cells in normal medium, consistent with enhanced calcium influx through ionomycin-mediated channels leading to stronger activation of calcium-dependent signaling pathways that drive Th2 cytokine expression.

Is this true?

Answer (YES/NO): YES